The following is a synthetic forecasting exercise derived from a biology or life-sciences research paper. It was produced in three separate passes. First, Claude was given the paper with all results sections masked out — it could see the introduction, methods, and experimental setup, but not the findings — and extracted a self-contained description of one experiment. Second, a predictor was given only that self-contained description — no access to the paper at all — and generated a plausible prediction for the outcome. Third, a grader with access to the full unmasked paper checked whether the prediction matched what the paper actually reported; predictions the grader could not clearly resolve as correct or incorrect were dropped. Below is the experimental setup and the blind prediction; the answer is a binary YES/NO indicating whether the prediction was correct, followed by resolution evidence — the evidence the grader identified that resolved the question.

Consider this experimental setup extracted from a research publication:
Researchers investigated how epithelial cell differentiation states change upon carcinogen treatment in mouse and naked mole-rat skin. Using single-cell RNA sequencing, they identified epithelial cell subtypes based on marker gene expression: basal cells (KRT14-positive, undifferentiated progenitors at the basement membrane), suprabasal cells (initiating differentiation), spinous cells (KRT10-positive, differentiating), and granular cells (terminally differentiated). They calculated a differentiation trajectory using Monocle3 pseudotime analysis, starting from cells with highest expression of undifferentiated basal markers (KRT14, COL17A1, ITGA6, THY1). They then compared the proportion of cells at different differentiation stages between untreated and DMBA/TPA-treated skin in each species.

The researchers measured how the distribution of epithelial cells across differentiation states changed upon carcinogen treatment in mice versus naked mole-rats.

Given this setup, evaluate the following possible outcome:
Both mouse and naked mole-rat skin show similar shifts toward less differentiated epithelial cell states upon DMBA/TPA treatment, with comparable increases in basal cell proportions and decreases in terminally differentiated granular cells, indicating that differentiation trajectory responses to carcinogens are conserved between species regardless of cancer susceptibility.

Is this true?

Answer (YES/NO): NO